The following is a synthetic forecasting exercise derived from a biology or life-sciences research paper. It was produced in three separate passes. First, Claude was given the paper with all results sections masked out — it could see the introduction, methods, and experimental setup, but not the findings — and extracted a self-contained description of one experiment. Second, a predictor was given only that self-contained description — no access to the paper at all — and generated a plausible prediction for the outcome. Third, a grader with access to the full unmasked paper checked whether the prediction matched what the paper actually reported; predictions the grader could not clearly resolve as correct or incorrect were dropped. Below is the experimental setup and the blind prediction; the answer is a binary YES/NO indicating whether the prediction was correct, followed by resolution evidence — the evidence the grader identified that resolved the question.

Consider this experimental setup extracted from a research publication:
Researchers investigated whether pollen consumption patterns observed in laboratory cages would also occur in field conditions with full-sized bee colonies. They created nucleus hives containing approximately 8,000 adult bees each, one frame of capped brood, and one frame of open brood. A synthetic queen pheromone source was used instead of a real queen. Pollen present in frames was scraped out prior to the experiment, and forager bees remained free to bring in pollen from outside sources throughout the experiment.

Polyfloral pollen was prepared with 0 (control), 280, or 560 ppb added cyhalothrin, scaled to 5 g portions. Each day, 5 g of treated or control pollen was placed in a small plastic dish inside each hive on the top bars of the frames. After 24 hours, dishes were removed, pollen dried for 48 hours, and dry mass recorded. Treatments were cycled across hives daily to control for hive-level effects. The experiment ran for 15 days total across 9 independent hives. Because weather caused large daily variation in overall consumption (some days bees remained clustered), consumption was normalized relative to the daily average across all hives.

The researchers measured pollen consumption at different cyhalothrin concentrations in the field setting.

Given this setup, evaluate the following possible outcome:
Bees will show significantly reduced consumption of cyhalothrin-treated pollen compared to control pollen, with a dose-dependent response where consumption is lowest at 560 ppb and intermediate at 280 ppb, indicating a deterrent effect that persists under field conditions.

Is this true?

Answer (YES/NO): NO